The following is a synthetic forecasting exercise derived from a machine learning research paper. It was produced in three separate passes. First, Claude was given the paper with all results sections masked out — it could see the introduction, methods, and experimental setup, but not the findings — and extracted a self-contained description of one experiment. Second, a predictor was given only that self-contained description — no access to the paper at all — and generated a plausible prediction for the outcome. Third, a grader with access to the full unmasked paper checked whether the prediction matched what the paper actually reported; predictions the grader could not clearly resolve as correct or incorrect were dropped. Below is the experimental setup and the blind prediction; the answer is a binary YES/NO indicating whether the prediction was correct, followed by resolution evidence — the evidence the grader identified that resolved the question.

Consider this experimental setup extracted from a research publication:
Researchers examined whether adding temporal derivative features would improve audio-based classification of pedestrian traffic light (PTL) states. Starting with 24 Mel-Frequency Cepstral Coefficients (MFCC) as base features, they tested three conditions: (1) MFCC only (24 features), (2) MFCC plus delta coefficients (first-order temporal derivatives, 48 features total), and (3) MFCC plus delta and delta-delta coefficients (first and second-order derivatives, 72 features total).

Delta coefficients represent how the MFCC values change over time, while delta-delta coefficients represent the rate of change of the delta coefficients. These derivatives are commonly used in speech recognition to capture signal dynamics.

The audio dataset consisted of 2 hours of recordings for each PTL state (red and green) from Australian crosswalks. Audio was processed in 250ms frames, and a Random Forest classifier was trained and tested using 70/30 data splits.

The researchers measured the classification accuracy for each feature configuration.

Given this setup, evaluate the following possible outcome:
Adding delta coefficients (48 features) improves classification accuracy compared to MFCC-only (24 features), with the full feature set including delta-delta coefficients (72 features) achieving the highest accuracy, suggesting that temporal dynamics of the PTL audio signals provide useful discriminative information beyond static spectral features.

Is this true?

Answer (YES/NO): NO